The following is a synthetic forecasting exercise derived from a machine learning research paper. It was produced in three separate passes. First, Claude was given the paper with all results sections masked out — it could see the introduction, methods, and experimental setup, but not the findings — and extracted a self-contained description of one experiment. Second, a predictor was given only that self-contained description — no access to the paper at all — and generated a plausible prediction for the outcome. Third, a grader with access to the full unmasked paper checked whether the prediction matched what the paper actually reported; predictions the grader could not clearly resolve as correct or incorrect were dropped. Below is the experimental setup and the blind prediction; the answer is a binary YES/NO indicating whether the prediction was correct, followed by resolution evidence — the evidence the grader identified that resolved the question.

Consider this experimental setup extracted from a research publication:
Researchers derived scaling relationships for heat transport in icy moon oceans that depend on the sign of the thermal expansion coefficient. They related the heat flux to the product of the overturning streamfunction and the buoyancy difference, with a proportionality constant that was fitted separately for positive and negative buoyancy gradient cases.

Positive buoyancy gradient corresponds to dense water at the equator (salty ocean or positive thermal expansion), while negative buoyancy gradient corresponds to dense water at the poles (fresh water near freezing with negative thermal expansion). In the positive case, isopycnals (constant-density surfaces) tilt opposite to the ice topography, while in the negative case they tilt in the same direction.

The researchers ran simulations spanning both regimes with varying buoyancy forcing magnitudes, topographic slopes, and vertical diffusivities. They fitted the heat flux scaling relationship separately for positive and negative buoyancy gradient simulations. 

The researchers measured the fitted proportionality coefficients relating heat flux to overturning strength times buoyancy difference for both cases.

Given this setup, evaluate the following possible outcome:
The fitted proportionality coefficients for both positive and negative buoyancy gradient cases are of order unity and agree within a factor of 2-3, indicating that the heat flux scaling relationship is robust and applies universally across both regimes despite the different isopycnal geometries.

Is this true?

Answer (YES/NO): YES